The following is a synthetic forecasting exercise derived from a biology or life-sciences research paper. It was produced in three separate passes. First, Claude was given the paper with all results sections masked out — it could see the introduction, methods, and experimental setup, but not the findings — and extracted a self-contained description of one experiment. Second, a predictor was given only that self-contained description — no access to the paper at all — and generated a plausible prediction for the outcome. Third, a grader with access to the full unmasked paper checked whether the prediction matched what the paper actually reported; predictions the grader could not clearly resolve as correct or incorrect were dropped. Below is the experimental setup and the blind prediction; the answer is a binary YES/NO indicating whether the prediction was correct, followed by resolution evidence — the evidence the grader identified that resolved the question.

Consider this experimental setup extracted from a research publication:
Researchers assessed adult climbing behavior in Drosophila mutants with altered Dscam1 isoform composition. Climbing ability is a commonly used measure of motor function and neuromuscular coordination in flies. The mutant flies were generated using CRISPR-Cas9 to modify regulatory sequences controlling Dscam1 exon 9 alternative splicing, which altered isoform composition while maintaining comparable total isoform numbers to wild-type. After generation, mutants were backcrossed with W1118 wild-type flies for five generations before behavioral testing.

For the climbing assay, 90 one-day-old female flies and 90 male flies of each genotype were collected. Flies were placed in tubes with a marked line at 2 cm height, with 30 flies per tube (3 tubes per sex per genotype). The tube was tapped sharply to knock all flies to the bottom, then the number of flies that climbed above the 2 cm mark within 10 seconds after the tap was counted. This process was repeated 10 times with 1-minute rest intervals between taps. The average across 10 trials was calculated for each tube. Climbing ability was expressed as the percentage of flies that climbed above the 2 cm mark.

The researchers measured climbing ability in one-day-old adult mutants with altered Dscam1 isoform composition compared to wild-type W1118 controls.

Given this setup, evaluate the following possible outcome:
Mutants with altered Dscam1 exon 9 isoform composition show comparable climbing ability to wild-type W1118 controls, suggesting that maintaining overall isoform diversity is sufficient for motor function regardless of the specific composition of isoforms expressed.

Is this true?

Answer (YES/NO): NO